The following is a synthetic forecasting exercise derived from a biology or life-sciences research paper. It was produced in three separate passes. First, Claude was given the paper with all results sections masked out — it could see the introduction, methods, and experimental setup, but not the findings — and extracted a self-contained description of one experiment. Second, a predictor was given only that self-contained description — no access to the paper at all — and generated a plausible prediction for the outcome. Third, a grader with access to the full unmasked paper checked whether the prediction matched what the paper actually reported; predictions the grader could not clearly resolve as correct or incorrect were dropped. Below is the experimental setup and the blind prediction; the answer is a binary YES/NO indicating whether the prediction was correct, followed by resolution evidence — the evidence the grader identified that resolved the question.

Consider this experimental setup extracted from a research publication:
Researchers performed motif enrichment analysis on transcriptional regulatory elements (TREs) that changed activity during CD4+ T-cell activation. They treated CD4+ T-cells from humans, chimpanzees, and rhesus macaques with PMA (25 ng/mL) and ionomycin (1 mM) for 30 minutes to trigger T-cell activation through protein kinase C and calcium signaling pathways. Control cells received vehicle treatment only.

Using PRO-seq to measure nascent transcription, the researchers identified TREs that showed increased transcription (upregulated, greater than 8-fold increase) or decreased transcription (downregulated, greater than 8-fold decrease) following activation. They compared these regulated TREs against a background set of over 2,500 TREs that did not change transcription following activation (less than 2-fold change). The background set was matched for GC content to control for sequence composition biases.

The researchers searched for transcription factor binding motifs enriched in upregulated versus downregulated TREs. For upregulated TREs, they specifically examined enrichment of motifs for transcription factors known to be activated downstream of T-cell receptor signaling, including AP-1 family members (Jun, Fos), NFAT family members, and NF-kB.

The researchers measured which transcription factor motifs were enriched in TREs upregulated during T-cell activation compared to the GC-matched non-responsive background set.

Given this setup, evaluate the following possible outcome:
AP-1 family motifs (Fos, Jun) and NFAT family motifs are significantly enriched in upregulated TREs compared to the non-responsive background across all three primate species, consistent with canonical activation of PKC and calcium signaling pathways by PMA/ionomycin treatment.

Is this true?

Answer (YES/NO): YES